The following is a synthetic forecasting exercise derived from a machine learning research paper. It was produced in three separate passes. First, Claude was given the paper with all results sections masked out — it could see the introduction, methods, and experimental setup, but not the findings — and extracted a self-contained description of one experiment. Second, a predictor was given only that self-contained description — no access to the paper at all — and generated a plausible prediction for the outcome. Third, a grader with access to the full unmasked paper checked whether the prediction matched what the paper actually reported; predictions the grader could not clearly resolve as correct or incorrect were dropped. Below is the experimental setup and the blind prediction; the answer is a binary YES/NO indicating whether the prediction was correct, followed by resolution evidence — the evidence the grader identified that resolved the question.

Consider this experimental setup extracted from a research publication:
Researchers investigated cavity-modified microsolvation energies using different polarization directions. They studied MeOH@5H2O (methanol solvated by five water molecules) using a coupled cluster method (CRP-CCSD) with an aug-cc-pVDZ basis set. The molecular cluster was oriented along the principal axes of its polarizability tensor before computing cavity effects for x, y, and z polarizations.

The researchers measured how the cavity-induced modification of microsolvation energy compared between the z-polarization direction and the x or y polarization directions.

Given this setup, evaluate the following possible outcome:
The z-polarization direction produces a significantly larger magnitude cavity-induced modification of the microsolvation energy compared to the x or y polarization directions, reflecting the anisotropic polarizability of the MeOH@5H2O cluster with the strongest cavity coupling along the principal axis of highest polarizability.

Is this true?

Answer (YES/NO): YES